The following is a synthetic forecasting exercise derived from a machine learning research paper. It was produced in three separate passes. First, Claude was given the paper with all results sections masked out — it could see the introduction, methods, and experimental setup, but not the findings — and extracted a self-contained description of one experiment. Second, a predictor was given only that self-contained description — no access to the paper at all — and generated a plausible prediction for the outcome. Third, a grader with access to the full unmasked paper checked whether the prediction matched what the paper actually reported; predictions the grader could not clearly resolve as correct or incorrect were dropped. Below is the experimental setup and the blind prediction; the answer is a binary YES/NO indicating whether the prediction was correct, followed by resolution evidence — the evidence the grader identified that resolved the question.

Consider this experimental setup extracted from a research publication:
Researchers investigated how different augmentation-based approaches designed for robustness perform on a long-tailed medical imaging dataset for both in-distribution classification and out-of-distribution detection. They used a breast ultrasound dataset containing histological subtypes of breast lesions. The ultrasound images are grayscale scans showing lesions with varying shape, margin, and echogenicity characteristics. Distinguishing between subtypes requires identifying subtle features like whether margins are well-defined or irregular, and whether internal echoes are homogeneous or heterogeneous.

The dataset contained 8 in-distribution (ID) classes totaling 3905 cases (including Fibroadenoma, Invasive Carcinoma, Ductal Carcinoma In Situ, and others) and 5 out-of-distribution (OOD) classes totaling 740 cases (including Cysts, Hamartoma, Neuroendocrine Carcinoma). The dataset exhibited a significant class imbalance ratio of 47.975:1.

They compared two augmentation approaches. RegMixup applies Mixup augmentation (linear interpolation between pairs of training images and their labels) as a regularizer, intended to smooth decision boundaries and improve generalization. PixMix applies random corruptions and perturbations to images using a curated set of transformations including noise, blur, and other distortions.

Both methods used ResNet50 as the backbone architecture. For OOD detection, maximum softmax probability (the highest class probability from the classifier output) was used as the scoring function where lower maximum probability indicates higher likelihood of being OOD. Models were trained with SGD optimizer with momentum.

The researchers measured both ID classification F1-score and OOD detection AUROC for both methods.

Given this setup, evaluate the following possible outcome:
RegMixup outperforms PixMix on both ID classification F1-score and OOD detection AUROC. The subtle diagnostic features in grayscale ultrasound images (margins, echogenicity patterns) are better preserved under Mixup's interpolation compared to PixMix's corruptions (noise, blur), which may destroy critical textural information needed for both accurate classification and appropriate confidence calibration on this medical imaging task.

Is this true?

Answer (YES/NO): NO